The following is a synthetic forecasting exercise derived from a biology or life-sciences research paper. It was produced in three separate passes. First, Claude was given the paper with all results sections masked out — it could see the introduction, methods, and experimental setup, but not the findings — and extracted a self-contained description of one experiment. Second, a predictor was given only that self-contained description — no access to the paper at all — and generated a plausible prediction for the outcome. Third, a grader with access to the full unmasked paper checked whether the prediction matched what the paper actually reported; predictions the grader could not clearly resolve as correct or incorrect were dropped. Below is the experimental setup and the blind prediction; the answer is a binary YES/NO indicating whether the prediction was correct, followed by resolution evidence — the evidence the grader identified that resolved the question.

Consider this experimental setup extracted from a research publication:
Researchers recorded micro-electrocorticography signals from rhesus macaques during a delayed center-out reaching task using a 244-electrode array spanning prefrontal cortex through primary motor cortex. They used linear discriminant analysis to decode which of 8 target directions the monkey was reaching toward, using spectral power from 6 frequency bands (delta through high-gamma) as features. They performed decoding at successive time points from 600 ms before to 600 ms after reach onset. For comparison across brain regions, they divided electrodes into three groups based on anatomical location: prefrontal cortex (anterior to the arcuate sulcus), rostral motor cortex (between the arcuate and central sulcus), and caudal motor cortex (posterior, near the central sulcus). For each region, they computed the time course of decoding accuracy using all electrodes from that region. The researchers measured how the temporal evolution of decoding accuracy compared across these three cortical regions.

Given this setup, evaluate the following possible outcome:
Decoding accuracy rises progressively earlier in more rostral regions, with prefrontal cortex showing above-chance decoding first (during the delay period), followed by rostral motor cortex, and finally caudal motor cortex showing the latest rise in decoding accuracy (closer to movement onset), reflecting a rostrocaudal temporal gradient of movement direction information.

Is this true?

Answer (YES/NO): YES